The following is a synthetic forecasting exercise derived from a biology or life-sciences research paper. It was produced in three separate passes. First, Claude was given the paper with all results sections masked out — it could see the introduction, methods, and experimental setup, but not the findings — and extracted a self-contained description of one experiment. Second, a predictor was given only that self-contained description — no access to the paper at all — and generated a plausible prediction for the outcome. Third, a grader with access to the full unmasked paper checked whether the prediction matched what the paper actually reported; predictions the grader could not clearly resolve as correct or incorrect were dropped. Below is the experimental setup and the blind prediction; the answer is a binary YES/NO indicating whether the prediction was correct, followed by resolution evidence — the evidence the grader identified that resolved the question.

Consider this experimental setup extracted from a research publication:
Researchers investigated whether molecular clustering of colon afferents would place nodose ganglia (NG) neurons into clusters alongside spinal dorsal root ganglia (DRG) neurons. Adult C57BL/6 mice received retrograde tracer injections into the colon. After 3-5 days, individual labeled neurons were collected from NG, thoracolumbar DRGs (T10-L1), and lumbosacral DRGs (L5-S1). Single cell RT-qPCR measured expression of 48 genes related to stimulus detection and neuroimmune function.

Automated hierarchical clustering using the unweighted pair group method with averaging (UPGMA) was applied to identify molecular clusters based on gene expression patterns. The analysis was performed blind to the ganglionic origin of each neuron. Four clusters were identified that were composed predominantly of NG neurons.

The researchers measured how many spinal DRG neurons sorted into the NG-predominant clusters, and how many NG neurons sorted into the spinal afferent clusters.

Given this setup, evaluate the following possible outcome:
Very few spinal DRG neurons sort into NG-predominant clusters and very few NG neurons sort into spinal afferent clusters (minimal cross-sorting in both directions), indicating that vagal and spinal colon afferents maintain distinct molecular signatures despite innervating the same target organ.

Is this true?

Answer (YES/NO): YES